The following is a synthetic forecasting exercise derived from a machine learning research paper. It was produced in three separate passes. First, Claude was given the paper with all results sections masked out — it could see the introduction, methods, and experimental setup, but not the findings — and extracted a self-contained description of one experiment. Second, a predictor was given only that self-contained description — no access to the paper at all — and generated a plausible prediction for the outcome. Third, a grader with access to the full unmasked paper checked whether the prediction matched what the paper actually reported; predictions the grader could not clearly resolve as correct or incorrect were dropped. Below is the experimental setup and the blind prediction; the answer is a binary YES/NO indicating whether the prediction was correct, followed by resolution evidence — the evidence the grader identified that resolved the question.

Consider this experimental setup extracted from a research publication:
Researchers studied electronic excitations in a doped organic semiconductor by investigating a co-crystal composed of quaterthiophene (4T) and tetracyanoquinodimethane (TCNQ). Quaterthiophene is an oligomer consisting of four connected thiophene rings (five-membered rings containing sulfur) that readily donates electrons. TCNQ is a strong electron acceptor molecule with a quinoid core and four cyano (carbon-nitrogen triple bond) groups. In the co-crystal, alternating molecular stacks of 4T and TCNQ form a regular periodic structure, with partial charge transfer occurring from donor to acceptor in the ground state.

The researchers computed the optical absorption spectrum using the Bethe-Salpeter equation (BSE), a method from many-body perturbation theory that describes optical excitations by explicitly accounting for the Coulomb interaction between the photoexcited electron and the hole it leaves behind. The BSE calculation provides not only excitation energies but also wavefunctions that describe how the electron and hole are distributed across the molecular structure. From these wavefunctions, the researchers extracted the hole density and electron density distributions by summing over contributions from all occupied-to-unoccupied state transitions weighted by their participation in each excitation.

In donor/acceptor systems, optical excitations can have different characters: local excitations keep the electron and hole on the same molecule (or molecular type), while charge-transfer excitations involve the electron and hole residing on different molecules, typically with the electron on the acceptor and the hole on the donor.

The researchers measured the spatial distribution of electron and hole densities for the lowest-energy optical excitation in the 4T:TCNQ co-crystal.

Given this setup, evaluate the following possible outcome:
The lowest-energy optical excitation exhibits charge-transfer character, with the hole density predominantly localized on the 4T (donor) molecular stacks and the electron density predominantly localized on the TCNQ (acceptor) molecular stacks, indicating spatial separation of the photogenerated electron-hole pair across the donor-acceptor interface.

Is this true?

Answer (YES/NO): YES